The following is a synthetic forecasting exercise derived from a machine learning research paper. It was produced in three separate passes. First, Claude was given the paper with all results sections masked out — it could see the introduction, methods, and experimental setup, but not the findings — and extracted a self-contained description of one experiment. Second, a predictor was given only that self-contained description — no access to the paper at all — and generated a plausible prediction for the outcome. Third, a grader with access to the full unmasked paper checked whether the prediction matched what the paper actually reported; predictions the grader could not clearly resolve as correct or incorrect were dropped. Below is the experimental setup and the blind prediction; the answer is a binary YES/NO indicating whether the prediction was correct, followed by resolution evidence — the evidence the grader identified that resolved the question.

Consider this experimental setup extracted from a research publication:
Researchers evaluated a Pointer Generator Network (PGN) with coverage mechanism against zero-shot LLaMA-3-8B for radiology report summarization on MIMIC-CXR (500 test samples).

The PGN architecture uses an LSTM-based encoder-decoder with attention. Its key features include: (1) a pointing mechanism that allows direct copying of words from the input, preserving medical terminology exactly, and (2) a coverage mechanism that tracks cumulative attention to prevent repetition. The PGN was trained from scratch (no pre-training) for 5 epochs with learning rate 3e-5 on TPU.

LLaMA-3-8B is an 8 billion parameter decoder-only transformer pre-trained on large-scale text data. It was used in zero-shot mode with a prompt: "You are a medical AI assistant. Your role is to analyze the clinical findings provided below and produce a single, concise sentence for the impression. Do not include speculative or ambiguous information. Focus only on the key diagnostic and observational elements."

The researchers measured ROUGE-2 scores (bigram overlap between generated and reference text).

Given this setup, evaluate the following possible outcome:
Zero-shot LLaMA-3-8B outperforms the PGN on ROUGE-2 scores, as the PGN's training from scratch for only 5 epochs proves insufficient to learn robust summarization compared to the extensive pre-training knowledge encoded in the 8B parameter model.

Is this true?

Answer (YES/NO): YES